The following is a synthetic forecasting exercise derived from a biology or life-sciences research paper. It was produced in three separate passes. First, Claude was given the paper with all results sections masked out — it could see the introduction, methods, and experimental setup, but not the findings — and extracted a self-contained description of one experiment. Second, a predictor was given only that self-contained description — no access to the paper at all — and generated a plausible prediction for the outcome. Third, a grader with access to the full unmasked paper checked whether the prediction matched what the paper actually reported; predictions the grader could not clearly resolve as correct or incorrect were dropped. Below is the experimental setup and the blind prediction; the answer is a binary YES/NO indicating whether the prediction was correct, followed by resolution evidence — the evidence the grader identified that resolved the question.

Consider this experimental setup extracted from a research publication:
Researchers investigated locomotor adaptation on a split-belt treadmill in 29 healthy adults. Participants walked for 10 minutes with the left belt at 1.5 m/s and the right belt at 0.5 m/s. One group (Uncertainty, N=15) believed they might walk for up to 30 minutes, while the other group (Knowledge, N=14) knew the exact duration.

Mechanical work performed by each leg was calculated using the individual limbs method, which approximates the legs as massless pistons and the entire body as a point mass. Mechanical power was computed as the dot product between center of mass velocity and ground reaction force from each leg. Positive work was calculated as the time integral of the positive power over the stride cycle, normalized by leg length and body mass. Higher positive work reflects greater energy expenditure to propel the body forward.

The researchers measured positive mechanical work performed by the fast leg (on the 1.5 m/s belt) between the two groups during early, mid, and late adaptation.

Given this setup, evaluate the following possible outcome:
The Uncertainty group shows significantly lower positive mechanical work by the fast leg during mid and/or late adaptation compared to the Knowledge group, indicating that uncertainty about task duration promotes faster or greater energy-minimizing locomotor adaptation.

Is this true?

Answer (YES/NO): NO